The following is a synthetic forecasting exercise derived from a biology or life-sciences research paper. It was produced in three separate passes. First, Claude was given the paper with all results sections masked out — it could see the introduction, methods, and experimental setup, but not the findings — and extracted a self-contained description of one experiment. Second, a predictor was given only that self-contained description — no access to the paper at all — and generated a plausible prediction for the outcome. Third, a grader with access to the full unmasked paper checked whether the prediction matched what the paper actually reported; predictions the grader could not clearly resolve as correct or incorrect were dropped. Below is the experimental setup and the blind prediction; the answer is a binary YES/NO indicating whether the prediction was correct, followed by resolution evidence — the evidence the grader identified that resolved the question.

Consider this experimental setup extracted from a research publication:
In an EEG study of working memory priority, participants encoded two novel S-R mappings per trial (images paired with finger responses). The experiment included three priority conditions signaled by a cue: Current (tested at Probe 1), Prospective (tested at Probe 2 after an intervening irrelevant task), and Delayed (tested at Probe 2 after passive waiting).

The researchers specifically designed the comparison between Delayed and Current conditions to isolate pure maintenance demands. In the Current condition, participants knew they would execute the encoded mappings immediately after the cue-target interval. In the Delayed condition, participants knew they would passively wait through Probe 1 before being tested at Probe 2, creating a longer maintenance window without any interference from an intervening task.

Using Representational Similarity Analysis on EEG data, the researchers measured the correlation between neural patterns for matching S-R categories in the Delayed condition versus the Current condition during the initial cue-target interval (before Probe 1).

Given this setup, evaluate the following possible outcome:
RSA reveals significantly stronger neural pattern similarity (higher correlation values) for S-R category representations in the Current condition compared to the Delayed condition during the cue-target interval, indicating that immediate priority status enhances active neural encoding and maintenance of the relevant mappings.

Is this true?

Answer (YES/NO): NO